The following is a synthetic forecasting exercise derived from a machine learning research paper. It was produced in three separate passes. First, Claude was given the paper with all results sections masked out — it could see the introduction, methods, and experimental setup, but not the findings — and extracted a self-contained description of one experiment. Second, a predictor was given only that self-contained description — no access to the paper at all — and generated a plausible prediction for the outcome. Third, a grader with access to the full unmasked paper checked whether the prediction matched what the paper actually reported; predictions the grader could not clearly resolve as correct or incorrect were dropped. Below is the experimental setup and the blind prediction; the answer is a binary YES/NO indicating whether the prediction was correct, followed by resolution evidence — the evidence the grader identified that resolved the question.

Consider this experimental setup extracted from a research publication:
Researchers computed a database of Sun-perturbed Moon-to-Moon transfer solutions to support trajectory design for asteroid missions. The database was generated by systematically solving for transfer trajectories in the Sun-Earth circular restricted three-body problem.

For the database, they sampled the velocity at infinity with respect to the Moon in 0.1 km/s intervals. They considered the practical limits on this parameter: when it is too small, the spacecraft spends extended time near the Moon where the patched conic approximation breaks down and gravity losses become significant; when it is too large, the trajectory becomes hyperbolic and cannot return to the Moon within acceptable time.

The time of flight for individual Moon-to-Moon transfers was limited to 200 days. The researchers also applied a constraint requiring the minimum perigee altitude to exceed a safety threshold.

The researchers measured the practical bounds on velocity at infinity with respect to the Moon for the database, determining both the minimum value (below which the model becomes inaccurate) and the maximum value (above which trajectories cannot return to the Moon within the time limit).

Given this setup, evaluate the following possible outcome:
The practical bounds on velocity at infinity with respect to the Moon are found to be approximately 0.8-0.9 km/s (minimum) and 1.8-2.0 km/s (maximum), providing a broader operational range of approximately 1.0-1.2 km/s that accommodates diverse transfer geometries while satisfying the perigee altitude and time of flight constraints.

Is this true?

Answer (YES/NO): NO